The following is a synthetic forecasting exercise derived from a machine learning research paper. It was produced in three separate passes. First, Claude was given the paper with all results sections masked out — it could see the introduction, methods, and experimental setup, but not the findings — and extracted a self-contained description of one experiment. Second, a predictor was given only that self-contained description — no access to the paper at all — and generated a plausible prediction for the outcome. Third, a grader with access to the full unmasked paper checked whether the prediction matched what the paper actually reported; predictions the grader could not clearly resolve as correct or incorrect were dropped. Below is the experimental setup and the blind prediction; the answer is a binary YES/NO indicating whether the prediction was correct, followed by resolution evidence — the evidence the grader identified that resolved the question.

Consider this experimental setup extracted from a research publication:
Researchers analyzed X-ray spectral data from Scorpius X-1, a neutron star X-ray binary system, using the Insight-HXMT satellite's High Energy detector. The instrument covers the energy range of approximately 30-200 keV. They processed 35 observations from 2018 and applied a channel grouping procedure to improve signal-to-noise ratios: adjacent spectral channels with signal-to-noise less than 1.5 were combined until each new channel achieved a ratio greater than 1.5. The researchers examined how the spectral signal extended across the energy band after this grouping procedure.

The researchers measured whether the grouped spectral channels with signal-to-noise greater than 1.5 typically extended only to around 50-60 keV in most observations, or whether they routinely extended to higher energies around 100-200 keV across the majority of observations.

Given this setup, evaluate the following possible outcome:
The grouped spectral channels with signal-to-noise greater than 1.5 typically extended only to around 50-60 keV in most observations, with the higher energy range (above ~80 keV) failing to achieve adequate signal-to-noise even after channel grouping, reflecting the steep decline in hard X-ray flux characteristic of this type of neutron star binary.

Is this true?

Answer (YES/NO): YES